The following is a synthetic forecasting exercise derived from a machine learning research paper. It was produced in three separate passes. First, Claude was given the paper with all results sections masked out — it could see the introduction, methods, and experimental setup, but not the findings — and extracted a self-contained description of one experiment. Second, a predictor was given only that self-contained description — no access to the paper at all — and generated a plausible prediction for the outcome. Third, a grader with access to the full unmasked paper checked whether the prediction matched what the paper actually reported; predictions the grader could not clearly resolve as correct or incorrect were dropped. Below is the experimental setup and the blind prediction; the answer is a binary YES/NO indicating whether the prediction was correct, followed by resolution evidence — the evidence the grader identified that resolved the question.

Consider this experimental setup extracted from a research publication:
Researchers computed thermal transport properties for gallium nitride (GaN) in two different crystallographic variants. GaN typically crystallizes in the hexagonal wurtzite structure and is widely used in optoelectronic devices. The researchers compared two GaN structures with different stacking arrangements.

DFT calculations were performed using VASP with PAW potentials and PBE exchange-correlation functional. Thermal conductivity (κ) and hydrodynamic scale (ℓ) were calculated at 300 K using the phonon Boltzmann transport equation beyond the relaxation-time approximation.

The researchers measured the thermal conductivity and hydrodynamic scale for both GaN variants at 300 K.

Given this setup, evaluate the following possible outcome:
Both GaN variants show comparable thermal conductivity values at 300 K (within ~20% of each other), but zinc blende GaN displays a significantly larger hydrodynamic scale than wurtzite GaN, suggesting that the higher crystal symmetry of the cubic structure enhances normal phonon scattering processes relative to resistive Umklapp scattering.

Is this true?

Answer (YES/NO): NO